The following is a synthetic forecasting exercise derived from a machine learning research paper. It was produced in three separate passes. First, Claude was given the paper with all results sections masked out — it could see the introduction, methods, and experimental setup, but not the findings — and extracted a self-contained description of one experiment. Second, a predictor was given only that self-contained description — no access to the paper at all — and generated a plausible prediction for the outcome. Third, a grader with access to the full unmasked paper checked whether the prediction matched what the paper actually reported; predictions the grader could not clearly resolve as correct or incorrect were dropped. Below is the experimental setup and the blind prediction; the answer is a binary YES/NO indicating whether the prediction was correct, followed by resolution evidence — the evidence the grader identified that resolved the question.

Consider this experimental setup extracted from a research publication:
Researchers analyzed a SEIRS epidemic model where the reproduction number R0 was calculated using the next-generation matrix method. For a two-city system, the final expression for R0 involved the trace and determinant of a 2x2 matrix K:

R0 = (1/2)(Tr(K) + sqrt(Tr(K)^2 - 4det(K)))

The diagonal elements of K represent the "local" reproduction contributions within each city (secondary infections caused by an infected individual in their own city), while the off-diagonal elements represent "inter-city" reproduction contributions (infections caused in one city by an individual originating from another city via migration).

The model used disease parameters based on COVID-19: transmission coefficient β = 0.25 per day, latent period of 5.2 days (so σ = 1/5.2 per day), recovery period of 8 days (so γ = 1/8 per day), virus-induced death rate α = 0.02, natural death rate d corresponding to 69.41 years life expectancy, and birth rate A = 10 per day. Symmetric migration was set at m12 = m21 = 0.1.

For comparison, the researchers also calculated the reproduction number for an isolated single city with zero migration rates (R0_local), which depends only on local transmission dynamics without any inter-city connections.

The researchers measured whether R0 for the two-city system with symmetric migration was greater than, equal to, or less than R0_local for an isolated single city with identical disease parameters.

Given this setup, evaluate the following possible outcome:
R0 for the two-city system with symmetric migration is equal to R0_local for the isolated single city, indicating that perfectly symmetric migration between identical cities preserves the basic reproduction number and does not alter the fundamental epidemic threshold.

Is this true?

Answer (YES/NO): NO